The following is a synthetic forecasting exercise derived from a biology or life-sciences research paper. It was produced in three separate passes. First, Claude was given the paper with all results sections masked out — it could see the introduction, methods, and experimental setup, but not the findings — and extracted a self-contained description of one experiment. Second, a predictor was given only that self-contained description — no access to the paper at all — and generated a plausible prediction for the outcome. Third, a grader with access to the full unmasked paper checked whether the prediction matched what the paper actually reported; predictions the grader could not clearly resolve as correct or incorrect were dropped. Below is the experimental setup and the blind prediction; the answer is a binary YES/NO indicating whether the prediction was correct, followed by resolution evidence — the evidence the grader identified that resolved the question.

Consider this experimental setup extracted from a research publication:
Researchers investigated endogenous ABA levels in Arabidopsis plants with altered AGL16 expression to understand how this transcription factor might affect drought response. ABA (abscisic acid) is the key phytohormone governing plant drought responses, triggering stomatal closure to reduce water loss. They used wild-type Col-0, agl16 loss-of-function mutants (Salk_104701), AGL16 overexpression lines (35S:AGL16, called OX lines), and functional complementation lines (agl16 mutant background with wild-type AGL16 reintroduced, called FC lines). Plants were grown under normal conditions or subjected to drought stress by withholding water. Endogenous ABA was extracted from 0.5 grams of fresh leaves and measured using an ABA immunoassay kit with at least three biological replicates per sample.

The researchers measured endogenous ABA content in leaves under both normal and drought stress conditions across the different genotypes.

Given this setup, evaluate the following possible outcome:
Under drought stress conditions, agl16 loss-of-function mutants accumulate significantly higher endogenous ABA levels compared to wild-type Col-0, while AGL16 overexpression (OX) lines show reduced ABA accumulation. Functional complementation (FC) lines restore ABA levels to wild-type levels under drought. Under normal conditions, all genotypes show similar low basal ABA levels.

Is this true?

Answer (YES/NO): YES